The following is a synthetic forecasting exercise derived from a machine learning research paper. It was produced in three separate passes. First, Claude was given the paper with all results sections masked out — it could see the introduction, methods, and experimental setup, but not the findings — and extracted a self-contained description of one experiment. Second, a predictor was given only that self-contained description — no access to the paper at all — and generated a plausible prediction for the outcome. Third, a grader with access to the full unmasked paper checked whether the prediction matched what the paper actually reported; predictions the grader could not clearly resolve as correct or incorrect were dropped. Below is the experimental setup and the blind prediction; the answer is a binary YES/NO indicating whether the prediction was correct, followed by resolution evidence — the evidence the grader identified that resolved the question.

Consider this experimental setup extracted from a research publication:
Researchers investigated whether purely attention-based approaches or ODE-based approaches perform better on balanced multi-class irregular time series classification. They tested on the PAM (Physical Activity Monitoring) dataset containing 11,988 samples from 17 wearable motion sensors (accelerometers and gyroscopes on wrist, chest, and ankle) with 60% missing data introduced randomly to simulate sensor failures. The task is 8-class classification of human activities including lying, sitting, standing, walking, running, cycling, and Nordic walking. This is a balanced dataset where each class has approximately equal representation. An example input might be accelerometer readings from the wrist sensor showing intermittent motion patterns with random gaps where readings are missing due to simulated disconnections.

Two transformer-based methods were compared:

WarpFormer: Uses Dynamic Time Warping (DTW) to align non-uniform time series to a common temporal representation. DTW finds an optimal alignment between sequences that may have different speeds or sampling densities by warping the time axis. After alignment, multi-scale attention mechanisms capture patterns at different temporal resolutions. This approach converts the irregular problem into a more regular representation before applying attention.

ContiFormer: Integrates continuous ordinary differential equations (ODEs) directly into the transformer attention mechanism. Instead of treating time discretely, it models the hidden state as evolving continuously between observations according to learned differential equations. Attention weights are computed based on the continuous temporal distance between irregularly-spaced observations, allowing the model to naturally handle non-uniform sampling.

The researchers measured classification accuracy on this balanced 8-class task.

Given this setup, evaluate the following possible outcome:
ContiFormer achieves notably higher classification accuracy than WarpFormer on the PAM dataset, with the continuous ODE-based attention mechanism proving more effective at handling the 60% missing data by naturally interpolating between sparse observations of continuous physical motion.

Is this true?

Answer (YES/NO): NO